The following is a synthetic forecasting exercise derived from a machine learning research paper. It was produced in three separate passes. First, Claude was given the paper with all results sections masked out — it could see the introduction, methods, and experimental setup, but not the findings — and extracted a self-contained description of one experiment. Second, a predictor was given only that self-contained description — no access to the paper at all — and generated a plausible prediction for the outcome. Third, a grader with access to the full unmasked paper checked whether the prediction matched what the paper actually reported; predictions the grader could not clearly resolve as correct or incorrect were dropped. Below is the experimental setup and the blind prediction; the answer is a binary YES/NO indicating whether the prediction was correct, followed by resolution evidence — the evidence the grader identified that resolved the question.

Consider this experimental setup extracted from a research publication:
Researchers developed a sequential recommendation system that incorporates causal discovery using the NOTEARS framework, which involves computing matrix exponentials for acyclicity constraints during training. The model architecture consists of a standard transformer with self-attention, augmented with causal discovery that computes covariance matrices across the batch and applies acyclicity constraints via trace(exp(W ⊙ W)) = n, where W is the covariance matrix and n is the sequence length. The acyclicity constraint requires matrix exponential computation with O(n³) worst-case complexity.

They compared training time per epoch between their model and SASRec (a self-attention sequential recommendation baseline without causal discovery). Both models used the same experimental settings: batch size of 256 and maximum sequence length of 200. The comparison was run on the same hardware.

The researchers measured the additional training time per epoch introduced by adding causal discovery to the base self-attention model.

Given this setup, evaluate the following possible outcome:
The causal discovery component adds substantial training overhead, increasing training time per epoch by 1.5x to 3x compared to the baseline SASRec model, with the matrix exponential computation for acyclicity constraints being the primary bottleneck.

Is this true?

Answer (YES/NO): NO